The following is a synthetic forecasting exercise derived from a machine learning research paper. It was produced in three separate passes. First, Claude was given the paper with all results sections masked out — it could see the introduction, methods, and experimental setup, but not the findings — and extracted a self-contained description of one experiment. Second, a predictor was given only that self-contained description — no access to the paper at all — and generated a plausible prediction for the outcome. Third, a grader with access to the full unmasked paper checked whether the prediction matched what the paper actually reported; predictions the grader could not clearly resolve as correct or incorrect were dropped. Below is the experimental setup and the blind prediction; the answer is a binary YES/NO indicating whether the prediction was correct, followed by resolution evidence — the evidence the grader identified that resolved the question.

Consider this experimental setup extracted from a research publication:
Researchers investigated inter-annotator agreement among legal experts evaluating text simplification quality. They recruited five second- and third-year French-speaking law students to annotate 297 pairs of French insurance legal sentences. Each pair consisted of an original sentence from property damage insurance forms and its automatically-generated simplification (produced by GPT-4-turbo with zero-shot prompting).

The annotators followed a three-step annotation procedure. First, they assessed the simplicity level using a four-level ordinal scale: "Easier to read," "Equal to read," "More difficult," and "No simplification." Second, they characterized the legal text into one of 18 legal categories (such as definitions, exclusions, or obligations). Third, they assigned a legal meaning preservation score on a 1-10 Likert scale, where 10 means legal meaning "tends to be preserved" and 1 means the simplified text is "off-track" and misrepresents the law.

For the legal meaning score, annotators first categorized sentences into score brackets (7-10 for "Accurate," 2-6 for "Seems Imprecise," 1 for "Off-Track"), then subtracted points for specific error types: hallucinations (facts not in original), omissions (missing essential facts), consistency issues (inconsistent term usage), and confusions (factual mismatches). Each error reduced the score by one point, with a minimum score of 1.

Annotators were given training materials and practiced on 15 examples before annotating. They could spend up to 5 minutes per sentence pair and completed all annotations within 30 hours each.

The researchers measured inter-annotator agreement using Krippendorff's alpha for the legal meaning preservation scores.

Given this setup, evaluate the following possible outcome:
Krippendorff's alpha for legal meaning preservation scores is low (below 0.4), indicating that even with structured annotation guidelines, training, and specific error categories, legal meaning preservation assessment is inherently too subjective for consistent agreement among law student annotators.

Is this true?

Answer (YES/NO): YES